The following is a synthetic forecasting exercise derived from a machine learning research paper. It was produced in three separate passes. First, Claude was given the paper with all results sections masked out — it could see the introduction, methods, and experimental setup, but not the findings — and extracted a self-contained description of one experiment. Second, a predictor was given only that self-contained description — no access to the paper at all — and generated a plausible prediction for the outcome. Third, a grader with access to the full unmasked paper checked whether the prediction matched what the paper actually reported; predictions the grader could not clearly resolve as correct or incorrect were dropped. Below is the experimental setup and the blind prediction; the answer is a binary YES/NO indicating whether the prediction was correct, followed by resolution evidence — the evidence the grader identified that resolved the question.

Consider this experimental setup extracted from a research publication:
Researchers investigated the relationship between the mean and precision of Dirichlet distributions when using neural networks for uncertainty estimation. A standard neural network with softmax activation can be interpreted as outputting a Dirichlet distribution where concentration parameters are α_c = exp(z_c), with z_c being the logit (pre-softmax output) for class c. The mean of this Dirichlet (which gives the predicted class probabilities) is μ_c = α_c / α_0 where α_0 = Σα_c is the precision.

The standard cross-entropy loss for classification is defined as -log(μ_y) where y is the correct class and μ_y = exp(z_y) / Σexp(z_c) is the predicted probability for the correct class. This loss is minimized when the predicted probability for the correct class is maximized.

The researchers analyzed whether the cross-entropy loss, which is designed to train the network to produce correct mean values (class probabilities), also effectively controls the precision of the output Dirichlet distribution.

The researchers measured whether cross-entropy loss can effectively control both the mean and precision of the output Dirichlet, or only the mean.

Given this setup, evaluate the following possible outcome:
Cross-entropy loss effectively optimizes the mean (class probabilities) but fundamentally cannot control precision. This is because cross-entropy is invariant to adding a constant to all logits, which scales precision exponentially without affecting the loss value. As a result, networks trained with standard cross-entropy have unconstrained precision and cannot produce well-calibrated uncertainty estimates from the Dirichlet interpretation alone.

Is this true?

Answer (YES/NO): YES